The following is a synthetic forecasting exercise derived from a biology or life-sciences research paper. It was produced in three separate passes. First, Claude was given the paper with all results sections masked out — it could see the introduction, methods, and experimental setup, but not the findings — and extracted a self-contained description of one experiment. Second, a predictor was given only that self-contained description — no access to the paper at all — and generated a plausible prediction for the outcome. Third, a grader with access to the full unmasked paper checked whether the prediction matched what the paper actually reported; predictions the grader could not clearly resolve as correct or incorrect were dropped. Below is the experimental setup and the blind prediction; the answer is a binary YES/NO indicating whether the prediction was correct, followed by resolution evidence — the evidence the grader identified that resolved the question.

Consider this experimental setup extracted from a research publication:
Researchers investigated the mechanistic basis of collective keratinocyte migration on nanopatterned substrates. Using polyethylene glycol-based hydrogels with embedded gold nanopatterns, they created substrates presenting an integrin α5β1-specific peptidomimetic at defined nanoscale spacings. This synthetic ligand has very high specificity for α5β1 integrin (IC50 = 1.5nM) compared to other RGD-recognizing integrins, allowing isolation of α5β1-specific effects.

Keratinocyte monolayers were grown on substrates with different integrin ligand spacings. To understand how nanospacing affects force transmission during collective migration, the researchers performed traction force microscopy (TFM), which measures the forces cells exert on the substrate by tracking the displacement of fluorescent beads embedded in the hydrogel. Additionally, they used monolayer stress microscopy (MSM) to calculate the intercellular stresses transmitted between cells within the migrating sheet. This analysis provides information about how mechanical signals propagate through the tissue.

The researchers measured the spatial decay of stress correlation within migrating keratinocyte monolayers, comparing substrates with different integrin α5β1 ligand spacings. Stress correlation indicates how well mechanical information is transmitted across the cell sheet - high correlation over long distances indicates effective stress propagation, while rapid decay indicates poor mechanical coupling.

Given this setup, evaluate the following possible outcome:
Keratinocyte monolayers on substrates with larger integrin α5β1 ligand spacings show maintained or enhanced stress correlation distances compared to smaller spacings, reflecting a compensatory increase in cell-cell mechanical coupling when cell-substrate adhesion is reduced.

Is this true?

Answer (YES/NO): NO